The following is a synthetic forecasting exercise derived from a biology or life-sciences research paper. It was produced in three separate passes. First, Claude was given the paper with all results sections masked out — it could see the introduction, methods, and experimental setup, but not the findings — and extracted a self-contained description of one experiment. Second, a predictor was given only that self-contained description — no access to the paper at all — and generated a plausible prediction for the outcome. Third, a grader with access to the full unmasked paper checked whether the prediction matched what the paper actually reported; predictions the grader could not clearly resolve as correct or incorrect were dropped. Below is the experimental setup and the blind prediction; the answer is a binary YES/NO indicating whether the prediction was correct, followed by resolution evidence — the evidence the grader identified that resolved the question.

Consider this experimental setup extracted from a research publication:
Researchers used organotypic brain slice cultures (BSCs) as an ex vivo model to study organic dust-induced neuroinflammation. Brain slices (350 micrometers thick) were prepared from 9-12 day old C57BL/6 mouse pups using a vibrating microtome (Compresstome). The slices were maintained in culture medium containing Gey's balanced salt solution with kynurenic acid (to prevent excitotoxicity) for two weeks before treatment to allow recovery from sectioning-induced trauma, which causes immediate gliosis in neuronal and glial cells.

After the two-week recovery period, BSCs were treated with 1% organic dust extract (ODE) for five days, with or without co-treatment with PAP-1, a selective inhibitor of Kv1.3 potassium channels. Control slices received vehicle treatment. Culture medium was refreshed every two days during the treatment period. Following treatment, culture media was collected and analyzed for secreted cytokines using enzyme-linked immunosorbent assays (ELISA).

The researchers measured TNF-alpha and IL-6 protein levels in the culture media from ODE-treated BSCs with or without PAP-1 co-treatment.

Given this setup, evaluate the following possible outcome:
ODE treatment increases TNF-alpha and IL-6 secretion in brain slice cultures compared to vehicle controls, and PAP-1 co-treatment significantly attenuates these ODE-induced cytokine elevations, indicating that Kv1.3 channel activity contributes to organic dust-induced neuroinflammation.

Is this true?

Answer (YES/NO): NO